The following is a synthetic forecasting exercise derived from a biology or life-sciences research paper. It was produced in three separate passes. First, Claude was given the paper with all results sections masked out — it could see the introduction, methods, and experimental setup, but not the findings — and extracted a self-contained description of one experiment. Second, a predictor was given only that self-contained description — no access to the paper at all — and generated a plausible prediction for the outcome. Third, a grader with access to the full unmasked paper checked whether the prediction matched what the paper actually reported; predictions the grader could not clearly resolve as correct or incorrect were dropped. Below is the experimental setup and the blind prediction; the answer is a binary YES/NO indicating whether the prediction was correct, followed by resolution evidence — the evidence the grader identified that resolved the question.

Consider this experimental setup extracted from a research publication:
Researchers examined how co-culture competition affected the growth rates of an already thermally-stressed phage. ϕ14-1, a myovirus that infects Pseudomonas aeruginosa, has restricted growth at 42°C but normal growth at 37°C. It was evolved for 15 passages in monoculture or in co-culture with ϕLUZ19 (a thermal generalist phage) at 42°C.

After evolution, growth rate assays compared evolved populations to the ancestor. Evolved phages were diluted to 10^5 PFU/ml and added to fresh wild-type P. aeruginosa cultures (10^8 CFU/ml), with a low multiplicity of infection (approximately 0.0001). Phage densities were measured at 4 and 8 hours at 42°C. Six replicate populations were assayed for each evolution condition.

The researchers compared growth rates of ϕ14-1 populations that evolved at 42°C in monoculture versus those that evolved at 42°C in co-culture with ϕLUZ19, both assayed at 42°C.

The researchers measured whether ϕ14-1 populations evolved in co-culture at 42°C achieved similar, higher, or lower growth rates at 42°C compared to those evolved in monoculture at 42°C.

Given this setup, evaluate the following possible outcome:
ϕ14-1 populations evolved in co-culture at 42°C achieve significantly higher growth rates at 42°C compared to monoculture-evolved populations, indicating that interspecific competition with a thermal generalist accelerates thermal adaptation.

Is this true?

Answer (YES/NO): NO